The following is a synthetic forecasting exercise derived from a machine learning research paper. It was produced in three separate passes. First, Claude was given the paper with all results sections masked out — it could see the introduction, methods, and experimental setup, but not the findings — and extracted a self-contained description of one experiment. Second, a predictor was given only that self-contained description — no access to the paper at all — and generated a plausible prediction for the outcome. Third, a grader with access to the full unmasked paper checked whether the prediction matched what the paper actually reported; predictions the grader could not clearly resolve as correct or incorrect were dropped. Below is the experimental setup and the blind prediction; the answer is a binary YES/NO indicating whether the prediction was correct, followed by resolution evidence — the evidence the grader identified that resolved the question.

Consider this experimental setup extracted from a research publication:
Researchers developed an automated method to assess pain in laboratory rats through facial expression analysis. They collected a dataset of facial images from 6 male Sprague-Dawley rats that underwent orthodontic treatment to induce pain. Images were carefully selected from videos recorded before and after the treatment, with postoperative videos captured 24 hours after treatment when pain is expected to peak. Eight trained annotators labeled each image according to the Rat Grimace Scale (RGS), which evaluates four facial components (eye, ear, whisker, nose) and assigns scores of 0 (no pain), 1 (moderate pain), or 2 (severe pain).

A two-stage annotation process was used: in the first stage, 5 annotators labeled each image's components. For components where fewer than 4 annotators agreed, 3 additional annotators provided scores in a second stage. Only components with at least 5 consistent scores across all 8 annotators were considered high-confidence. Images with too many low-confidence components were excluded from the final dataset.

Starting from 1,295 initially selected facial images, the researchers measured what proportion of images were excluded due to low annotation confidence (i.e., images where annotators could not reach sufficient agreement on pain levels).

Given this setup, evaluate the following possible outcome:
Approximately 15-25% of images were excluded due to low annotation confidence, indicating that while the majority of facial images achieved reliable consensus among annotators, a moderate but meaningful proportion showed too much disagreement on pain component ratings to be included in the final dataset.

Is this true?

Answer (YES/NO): NO